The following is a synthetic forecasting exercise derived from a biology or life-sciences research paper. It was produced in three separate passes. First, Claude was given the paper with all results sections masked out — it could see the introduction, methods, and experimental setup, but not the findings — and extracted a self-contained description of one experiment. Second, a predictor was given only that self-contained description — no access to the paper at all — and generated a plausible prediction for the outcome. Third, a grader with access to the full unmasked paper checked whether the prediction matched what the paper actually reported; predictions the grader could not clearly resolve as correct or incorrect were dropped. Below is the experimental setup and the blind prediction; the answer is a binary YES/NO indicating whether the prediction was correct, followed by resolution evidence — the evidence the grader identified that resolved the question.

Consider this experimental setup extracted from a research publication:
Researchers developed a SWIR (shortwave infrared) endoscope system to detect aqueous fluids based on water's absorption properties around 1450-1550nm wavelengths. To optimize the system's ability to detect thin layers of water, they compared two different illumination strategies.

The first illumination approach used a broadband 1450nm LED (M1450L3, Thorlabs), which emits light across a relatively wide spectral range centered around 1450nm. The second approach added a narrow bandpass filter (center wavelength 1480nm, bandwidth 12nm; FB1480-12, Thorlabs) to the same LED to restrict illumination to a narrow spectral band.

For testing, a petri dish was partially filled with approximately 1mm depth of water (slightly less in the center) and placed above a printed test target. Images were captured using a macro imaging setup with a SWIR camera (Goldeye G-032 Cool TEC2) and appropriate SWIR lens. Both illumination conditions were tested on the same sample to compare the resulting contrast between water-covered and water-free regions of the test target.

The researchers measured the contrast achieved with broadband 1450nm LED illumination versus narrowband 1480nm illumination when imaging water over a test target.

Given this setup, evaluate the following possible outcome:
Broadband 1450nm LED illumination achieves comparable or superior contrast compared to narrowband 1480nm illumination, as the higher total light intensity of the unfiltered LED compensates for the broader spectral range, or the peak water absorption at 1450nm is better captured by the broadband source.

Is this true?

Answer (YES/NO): NO